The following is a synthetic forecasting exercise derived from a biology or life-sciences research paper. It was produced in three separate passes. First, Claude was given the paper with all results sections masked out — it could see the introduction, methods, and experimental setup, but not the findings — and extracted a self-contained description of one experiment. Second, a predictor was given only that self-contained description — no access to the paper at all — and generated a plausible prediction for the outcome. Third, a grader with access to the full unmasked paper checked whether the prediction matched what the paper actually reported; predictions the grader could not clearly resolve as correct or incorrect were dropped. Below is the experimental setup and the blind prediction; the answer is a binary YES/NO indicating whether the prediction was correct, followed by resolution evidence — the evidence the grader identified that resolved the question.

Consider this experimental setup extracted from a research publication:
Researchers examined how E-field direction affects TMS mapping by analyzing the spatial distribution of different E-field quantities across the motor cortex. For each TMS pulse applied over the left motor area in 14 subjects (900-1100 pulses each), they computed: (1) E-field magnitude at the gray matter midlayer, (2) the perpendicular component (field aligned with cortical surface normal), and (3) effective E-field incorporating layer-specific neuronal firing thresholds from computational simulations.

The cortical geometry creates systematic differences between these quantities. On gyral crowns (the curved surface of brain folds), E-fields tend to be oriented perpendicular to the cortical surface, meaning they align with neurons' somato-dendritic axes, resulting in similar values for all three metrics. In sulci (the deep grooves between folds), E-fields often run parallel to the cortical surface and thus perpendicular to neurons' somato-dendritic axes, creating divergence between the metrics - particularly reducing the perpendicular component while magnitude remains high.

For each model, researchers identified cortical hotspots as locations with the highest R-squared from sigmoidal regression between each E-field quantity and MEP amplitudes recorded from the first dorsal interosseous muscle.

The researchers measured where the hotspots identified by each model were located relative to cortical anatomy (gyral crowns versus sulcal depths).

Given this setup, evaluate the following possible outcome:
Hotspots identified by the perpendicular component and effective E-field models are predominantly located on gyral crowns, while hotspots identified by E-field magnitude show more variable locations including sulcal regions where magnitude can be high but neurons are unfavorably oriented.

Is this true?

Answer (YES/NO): NO